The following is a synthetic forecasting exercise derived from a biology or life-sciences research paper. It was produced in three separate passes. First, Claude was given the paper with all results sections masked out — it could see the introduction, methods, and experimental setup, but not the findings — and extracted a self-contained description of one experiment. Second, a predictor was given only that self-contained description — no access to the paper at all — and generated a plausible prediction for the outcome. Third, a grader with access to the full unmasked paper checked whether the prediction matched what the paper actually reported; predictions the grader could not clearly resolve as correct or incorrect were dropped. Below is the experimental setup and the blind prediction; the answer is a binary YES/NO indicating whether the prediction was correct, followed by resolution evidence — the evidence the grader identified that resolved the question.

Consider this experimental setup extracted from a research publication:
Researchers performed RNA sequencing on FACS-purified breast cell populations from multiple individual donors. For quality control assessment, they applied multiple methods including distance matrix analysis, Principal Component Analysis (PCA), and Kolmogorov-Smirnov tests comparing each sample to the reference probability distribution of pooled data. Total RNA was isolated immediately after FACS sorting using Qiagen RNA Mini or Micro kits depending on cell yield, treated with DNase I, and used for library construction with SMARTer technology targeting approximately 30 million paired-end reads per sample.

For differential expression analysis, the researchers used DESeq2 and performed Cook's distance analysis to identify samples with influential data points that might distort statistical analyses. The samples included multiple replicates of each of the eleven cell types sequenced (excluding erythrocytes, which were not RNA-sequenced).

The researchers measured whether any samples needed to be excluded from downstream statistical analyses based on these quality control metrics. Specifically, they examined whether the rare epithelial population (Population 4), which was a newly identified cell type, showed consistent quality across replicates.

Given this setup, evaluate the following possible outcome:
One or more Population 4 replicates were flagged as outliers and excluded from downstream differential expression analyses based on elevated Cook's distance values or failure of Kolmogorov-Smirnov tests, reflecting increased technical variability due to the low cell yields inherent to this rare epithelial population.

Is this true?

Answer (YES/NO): YES